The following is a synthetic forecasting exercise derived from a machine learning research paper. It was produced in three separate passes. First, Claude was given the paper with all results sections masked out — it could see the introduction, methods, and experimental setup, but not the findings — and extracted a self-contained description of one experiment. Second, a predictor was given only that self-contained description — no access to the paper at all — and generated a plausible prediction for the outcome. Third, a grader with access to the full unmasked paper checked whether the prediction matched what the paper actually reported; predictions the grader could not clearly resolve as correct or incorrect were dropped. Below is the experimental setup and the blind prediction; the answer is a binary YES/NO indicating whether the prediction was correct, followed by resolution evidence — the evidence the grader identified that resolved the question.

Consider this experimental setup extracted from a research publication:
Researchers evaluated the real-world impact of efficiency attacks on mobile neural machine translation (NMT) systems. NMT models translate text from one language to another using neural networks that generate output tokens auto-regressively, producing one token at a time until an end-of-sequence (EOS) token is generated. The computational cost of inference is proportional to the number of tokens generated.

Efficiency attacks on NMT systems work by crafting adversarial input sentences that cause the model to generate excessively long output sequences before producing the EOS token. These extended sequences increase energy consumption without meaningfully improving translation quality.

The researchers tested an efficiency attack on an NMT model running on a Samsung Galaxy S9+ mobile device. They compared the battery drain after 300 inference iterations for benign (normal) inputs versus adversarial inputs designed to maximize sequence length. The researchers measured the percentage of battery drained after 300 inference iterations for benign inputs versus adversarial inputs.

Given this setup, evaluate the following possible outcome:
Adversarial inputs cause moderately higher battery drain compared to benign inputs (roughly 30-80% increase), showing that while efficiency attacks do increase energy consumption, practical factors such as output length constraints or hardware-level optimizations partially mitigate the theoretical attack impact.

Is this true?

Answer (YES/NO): NO